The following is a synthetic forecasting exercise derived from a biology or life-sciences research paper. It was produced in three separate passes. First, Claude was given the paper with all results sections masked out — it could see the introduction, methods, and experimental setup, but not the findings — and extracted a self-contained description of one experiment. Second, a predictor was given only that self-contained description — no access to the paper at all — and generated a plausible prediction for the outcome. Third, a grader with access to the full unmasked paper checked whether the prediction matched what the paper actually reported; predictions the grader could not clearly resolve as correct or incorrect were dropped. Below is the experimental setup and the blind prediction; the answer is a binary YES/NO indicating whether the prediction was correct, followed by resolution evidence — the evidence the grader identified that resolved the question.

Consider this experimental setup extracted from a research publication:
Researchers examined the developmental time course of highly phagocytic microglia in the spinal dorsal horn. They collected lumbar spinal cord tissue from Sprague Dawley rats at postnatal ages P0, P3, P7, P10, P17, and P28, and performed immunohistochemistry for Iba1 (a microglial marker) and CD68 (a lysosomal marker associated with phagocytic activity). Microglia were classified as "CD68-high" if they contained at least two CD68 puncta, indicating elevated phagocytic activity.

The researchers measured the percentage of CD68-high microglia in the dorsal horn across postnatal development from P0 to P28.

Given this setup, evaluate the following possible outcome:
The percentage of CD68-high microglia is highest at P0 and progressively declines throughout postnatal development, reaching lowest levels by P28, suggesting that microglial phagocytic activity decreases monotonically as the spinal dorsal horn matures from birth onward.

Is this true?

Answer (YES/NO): NO